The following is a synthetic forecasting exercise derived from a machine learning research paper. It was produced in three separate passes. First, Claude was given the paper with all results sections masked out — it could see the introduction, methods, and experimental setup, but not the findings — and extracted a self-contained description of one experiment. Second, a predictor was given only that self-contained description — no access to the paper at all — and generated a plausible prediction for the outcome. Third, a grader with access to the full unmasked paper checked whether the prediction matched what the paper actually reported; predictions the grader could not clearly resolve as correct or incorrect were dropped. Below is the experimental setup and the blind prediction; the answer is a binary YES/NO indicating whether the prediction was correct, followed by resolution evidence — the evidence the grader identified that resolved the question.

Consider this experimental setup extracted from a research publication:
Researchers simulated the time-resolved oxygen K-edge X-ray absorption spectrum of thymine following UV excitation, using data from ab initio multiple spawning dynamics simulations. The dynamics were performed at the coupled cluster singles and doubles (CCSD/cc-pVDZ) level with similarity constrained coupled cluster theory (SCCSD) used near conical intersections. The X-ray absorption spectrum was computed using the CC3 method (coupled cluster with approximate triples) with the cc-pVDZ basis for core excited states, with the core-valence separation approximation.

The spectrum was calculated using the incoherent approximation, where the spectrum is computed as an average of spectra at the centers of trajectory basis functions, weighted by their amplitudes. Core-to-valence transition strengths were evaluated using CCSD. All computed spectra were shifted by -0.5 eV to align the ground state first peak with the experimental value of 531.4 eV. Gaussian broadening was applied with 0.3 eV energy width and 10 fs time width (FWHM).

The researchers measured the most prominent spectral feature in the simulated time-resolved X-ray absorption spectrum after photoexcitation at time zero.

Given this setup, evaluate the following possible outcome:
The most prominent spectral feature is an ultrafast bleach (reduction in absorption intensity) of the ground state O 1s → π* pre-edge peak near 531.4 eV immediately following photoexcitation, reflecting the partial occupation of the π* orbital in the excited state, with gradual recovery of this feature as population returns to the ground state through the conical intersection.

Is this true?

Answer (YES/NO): NO